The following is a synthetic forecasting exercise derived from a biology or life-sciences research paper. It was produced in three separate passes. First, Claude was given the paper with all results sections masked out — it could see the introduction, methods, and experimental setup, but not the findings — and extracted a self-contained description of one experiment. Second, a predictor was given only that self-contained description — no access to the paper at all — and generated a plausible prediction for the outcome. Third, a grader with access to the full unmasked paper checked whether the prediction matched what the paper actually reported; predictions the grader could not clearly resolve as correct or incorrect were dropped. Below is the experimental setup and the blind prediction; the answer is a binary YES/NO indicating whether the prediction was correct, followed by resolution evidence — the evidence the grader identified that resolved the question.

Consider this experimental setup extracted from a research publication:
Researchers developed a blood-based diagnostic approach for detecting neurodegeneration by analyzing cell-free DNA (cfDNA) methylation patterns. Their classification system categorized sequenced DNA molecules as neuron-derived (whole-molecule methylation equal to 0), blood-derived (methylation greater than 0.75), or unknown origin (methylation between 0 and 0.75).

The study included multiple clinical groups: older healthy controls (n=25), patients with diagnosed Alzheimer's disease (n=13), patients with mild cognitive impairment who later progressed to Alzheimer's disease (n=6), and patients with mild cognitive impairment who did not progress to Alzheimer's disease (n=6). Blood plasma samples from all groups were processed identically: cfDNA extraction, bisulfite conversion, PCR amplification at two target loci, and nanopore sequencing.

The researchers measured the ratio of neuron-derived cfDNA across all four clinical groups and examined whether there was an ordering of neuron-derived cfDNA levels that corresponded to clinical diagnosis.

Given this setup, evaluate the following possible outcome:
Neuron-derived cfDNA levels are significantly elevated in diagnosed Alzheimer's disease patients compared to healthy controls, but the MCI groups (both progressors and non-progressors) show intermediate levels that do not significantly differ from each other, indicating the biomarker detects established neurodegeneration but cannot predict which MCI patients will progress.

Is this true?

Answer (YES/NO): NO